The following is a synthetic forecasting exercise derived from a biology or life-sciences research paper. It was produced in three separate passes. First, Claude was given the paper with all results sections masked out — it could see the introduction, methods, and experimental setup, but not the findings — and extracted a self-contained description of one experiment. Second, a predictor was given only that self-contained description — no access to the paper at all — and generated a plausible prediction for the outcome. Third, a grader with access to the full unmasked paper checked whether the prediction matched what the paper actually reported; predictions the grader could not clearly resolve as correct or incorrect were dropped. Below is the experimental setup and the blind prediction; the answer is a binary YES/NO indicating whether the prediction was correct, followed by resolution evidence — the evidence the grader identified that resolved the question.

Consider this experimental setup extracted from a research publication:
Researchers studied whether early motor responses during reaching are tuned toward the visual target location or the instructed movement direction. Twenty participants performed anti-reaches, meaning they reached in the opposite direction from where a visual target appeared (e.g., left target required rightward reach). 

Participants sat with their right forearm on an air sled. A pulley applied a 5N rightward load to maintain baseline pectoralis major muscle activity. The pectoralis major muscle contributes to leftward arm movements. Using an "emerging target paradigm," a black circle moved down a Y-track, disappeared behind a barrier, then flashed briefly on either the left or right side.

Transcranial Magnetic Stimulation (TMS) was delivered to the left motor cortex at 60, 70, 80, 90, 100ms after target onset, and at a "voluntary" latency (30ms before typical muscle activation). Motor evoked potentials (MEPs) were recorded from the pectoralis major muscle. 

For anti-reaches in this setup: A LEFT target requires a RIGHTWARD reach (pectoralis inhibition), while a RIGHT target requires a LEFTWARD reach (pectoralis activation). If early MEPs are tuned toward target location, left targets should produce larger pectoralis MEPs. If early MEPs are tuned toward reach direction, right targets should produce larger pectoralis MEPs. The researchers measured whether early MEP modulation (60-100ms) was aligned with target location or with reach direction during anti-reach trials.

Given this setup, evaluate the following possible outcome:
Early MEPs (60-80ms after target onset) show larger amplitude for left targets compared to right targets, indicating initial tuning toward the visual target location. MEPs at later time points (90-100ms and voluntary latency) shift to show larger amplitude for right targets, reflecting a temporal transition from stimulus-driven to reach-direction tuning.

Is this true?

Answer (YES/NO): NO